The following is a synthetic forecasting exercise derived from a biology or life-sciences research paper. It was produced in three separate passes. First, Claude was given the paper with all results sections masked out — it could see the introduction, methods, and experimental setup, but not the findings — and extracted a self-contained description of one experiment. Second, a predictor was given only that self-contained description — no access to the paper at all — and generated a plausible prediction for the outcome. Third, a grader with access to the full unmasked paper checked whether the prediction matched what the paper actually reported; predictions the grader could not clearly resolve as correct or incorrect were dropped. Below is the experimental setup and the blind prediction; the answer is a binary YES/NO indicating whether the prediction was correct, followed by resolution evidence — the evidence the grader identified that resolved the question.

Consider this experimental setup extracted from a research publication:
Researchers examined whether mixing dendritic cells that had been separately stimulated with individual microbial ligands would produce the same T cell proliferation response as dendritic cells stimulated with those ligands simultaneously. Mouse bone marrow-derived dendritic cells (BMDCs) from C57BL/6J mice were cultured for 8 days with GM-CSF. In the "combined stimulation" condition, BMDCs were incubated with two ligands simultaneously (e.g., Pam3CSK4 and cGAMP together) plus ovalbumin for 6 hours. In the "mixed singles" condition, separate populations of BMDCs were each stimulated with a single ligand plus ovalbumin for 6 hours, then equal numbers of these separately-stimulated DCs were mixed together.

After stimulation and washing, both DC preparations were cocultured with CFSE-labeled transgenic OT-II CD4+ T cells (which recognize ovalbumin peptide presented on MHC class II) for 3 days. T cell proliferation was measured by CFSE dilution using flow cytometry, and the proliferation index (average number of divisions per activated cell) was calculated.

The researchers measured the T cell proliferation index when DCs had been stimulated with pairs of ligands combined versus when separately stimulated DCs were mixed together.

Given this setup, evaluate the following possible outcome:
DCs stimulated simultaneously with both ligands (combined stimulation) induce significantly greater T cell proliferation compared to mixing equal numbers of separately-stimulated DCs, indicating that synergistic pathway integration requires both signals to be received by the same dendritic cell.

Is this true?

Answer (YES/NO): YES